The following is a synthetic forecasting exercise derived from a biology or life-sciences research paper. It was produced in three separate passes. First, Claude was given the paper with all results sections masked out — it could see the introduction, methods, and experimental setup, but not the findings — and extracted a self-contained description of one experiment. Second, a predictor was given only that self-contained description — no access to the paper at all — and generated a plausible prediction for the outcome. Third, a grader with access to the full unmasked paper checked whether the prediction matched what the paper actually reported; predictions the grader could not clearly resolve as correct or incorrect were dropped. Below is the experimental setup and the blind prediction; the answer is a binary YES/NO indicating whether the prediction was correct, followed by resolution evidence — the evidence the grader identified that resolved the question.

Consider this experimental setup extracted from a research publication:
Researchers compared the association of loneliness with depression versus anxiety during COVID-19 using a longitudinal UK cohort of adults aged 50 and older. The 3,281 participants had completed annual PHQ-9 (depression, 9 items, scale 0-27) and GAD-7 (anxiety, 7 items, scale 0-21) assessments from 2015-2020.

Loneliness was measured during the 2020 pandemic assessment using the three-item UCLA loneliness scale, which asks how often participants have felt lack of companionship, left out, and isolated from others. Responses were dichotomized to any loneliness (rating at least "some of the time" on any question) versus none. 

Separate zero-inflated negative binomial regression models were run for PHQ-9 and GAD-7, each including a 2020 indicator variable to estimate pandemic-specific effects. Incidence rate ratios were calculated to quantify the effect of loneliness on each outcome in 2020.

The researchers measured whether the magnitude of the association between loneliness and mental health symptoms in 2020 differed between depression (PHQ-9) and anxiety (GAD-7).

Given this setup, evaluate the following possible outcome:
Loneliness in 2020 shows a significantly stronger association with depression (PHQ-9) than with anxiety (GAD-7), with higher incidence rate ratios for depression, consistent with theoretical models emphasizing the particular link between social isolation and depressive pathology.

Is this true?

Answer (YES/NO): NO